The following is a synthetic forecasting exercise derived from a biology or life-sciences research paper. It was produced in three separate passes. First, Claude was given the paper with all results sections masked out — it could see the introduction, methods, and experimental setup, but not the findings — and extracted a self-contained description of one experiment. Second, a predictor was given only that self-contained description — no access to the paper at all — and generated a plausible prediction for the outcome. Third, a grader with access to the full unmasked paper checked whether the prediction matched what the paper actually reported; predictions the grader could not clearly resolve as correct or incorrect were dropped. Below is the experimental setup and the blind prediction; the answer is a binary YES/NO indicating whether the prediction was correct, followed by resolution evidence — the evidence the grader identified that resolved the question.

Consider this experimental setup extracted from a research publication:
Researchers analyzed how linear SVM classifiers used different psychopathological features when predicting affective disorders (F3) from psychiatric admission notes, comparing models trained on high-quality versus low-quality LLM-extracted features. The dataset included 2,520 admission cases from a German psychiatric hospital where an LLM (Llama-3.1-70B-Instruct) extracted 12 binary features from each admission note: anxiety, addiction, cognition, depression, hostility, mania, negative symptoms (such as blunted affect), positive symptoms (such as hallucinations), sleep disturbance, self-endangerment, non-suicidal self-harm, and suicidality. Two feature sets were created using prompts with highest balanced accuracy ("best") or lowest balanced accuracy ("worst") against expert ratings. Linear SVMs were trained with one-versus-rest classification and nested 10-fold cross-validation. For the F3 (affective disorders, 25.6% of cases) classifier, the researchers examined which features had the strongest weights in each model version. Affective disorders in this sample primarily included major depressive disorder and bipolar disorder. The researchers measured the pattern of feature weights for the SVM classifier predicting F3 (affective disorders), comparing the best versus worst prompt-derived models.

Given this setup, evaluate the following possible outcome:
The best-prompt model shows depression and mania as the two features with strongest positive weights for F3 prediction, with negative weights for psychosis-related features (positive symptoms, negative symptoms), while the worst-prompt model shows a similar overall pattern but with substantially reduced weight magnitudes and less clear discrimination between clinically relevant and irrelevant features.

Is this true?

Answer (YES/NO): NO